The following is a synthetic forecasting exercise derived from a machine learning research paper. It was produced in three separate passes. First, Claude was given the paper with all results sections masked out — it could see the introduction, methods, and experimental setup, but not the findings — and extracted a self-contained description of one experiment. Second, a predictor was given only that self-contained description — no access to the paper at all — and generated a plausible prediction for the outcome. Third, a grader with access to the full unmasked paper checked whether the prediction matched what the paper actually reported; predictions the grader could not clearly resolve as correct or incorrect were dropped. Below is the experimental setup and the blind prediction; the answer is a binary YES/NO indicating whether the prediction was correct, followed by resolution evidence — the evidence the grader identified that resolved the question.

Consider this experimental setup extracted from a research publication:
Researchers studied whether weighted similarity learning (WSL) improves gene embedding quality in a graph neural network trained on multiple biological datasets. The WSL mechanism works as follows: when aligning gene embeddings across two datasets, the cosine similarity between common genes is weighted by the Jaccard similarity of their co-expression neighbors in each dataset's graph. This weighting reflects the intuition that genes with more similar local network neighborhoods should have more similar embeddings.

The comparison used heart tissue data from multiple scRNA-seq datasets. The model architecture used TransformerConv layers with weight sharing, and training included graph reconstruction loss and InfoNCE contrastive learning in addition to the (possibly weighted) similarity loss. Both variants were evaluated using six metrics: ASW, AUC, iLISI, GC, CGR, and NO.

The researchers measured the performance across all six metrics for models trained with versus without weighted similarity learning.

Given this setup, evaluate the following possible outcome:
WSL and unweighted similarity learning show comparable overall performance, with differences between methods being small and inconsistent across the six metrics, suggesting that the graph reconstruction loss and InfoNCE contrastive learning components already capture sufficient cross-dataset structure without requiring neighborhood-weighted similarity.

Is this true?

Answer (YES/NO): NO